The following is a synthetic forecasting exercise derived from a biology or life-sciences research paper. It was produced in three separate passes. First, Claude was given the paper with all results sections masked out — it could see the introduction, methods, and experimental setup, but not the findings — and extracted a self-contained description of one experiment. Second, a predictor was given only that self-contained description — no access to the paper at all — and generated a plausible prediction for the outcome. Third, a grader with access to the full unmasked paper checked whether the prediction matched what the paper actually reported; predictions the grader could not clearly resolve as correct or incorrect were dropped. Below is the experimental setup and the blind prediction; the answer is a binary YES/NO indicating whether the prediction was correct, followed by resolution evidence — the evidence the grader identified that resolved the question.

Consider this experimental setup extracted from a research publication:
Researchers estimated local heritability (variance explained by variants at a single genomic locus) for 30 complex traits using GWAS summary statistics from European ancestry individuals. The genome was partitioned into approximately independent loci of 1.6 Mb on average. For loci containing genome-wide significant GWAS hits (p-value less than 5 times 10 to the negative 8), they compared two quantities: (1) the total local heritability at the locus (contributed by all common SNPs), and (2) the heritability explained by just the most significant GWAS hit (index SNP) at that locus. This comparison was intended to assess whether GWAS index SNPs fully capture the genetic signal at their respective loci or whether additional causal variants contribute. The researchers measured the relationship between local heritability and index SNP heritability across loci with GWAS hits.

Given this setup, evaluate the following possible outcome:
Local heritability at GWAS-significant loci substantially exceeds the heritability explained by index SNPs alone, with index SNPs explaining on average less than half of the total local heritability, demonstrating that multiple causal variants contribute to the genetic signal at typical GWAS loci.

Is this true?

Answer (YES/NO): NO